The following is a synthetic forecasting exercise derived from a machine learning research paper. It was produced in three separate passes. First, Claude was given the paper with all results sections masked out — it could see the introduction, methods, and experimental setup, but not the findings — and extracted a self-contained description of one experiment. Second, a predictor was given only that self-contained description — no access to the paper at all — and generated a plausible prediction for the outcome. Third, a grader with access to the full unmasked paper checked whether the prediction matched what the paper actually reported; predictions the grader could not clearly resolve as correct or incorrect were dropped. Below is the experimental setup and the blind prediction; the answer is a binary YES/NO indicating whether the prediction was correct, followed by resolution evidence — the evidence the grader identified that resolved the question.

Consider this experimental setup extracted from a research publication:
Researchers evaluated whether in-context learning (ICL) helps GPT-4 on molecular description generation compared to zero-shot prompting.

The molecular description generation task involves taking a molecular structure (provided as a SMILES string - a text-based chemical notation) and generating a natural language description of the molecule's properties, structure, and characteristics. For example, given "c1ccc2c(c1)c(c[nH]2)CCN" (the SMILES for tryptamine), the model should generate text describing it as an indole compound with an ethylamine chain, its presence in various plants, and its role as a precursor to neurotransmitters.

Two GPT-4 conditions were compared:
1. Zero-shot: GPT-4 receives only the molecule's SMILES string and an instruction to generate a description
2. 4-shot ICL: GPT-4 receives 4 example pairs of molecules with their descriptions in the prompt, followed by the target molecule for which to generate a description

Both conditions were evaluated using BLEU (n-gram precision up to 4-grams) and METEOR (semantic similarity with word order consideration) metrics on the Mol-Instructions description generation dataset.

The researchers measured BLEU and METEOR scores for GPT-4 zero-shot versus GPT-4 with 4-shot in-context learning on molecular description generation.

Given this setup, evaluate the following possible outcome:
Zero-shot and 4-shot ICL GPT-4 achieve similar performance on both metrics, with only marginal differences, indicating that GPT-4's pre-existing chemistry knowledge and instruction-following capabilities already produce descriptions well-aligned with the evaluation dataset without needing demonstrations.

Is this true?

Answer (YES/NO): NO